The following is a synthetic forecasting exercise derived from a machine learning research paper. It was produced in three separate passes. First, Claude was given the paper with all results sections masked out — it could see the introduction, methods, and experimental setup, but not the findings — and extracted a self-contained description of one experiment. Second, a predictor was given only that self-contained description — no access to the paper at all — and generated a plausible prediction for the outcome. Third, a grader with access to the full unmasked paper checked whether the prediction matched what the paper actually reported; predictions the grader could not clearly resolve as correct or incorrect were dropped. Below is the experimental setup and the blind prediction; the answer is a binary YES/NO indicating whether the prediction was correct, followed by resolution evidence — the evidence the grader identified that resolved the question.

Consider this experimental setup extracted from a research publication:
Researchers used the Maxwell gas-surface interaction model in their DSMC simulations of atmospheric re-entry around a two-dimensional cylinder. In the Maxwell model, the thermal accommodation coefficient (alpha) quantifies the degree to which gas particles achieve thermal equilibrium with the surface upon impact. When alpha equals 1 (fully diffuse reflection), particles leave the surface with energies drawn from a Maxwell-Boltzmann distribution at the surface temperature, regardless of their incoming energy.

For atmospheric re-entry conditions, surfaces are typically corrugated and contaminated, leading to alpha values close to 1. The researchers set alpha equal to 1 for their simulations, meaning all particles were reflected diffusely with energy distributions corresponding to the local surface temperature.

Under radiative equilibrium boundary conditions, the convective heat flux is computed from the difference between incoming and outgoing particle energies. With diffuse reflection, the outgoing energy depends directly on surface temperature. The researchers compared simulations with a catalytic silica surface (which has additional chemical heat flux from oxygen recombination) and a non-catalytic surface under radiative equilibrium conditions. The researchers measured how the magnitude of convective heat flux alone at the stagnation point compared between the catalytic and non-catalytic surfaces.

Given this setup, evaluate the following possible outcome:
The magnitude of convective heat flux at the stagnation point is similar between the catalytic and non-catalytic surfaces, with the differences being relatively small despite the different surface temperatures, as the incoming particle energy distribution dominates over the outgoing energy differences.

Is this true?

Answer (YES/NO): NO